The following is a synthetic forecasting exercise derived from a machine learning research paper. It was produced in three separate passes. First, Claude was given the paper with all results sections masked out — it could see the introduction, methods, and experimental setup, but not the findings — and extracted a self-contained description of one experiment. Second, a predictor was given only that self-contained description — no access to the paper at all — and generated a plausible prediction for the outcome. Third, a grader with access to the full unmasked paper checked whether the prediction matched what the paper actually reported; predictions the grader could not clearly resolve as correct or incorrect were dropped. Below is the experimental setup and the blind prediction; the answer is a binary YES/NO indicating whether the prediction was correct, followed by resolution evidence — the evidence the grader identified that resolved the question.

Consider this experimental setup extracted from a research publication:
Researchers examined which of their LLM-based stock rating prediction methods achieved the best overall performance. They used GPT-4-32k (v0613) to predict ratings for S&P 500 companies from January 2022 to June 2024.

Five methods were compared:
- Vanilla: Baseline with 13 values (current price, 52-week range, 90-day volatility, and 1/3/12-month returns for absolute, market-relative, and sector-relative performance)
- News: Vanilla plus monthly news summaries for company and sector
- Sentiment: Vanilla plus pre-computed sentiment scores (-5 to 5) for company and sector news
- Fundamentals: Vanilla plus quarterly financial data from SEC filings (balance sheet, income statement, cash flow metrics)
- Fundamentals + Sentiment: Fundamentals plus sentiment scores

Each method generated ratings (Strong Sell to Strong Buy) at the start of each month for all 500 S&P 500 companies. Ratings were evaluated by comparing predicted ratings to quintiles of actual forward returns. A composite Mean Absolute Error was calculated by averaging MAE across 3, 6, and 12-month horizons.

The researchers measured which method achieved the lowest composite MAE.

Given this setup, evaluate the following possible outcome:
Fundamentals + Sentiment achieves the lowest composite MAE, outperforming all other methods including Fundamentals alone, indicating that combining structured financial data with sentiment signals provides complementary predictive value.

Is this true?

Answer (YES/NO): YES